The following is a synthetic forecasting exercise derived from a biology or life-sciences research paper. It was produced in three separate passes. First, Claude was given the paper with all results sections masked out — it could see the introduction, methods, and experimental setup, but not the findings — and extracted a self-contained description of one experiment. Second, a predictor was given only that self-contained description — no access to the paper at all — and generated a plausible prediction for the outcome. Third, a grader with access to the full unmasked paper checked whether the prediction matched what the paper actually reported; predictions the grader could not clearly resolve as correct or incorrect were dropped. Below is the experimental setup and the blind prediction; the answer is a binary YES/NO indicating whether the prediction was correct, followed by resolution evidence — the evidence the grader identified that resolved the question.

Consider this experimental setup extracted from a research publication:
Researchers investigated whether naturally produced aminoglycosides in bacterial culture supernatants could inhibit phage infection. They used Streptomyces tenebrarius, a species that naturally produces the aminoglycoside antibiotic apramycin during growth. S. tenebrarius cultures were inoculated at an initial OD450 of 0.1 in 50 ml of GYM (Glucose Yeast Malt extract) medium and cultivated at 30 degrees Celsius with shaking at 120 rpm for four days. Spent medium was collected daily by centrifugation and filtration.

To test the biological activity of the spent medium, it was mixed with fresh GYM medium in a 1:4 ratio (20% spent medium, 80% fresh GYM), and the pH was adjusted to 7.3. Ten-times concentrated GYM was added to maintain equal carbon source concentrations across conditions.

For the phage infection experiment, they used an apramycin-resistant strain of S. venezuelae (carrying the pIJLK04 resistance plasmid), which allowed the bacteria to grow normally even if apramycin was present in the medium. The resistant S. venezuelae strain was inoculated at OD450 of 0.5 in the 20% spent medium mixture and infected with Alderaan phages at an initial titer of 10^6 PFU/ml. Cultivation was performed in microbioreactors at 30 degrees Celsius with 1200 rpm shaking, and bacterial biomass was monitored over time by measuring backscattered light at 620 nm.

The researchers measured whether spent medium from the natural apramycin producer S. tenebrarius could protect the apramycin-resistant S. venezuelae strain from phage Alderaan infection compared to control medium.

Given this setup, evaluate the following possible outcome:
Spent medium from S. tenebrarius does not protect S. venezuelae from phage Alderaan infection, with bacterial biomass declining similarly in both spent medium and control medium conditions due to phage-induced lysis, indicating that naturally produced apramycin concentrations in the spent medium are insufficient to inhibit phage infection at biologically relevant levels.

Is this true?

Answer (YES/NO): NO